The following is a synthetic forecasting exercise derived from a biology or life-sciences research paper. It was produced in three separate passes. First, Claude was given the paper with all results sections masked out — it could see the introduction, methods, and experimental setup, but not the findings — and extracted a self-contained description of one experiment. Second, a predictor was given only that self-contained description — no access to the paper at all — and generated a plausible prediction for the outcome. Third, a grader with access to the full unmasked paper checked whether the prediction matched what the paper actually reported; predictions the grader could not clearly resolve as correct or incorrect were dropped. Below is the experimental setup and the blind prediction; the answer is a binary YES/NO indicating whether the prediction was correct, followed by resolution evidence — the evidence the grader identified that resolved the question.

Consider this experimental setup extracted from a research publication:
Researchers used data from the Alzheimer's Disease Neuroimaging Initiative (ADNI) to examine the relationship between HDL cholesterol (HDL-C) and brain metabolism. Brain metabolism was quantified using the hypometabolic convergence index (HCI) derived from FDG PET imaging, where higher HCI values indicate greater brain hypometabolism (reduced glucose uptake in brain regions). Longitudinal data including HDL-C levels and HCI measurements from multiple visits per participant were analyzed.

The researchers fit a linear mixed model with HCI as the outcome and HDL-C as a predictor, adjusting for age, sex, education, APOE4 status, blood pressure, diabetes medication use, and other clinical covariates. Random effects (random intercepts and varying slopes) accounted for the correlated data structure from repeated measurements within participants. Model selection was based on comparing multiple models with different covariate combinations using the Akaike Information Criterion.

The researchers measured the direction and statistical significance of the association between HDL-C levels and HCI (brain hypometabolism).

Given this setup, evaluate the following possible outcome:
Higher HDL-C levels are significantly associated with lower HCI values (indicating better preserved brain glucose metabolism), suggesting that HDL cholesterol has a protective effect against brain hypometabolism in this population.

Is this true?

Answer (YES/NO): NO